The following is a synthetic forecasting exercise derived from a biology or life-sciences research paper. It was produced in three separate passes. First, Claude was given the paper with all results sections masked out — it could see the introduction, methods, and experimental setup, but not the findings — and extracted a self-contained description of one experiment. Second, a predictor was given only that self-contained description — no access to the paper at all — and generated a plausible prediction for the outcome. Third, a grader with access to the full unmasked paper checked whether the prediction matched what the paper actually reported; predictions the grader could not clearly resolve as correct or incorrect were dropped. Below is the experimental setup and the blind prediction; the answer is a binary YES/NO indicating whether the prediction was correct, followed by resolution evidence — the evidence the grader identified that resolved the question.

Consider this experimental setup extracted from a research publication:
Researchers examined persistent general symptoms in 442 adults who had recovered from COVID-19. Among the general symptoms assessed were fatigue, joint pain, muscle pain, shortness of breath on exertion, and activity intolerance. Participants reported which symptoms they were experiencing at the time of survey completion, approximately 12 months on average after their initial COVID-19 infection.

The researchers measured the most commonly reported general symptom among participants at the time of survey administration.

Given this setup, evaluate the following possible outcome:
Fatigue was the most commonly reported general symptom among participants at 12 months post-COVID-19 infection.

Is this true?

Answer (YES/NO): YES